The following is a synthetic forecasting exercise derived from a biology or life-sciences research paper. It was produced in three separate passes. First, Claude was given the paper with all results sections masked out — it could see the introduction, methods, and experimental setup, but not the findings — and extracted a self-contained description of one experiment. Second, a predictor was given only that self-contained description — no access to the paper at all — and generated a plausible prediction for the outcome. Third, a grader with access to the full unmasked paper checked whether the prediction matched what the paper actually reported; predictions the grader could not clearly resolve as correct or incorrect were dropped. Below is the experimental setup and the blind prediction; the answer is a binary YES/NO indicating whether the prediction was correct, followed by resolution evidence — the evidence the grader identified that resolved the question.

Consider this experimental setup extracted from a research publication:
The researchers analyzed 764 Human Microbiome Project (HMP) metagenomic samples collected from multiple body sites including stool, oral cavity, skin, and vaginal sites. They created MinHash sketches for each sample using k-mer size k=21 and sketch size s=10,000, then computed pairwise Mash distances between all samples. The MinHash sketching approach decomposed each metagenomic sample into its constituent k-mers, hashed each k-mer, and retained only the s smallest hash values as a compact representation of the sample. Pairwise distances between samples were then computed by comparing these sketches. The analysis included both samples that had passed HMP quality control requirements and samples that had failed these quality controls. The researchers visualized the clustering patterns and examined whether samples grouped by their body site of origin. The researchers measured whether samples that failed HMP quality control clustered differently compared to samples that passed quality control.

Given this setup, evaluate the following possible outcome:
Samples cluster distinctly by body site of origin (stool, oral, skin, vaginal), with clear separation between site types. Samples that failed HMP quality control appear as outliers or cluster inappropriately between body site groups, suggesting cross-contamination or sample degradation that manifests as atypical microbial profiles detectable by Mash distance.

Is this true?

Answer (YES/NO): YES